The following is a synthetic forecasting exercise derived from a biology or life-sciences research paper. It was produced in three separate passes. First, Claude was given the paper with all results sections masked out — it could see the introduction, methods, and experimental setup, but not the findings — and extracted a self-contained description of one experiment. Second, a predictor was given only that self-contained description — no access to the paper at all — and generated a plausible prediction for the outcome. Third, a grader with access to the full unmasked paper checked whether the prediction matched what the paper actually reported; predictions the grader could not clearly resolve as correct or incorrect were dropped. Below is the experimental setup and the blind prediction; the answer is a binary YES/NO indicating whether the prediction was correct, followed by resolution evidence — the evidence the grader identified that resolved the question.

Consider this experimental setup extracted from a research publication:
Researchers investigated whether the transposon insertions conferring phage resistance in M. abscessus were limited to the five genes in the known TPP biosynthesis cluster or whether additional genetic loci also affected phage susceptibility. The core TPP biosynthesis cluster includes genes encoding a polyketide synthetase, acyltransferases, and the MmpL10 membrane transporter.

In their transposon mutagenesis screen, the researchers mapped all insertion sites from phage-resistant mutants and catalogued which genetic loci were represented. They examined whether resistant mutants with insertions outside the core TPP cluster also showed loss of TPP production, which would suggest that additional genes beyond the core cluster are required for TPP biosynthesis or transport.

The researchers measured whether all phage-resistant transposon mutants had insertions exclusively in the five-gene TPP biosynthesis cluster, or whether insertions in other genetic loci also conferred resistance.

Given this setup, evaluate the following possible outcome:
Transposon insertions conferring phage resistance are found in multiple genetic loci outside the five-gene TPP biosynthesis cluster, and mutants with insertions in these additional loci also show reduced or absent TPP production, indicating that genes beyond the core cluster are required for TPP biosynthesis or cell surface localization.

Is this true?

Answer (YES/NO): YES